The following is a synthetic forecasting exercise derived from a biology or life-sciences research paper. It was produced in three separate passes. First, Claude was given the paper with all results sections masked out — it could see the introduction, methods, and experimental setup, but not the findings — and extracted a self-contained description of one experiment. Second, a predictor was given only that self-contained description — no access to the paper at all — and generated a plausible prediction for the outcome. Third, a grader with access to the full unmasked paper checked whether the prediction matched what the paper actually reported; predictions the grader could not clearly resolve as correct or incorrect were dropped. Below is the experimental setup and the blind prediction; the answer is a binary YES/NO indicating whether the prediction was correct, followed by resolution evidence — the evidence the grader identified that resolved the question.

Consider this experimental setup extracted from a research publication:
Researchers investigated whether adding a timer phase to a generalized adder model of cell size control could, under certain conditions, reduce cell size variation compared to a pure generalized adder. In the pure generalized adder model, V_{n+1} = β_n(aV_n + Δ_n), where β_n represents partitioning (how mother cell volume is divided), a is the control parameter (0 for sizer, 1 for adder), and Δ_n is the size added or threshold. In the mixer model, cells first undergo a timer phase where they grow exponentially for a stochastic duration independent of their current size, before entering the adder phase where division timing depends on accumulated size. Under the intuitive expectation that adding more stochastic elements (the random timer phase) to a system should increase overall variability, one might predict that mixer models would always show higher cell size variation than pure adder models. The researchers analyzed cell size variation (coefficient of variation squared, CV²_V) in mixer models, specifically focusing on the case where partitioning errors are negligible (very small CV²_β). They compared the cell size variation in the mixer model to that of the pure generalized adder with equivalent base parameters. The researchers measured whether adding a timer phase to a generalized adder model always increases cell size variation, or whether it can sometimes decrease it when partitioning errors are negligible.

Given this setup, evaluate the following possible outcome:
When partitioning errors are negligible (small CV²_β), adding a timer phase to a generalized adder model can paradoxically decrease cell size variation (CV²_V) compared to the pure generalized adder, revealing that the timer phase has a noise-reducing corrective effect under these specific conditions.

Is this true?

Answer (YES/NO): YES